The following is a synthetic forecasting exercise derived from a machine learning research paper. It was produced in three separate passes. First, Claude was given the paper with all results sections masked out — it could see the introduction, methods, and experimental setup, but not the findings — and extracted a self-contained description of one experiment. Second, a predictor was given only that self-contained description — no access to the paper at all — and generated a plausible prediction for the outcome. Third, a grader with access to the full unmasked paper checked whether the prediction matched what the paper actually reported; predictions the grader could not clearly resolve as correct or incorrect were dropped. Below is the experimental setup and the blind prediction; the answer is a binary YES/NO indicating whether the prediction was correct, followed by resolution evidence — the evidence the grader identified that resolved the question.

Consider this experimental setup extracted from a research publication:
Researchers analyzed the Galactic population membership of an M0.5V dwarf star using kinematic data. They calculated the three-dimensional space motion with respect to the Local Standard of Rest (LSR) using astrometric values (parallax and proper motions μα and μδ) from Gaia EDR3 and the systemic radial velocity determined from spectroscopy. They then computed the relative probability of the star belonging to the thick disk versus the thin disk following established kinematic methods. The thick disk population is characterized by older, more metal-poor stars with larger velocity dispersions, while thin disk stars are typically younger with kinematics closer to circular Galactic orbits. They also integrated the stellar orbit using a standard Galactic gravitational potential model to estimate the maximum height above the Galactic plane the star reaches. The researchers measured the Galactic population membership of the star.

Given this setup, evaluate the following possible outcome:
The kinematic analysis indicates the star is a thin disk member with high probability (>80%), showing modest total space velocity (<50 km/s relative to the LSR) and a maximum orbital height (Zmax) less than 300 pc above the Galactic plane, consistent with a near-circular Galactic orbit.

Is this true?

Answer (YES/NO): NO